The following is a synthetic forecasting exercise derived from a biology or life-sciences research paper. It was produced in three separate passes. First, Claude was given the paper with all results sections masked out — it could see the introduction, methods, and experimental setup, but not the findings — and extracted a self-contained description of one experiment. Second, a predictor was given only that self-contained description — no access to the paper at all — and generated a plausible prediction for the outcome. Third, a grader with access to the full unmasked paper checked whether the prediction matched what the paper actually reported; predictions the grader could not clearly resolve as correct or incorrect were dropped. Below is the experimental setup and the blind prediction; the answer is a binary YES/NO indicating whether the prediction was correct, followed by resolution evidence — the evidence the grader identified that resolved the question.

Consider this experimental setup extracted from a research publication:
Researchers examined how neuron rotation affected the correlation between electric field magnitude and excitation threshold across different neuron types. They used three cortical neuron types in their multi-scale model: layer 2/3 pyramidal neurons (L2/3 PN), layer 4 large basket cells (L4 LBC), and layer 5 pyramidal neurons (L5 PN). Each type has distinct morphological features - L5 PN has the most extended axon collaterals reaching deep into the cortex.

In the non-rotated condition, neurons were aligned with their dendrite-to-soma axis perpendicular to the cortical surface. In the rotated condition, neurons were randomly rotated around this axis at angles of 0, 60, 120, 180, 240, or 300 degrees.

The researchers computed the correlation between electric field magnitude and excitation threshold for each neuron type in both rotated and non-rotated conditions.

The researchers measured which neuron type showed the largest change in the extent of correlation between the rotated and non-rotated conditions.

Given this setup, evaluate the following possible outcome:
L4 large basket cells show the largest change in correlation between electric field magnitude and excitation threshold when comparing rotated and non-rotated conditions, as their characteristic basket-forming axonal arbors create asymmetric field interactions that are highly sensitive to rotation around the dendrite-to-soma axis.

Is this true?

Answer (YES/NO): NO